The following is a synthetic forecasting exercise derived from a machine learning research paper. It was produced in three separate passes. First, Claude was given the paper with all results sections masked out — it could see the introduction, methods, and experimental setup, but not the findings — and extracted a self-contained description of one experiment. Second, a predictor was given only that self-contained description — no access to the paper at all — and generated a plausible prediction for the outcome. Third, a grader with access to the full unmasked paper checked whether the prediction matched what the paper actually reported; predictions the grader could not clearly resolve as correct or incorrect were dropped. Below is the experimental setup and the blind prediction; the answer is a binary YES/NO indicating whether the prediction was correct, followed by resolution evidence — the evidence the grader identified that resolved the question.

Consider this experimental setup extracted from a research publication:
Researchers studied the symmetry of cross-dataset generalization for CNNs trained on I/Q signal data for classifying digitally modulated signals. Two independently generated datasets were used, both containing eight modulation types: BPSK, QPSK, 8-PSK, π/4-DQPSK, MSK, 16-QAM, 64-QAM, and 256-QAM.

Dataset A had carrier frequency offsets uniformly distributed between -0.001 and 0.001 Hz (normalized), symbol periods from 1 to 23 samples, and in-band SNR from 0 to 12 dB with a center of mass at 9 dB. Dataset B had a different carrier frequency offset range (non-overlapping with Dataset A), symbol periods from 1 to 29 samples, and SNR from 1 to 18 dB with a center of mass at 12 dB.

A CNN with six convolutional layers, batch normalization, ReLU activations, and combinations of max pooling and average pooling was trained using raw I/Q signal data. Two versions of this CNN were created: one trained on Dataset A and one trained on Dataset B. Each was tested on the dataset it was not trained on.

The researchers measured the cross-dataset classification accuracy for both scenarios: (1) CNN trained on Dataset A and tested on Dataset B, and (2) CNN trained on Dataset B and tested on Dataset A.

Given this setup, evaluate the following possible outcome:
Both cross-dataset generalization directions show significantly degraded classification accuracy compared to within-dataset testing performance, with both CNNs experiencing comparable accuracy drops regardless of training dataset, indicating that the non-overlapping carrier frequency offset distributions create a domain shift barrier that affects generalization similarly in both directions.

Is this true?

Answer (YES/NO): YES